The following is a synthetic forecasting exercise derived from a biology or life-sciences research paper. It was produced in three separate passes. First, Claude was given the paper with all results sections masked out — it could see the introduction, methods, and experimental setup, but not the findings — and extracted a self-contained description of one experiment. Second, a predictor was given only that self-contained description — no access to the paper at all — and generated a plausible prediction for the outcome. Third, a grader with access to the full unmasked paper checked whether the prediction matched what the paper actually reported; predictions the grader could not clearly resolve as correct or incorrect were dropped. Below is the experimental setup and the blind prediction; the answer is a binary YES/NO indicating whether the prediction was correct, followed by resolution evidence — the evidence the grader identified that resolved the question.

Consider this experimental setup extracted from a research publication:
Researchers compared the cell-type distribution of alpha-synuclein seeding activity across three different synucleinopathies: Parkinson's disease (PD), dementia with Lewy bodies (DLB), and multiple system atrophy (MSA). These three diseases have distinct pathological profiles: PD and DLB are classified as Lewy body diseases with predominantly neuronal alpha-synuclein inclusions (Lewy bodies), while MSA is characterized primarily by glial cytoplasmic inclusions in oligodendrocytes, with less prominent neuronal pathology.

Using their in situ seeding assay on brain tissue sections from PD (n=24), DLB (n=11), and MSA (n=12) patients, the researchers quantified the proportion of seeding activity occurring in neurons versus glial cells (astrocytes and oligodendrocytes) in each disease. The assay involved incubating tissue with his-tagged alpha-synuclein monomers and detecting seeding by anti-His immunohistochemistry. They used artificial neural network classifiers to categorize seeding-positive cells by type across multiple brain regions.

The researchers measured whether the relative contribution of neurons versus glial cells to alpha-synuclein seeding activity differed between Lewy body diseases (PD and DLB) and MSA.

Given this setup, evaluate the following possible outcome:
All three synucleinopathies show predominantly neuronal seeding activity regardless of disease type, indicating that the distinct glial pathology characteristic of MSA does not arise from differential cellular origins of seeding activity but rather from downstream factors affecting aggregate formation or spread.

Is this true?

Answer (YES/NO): NO